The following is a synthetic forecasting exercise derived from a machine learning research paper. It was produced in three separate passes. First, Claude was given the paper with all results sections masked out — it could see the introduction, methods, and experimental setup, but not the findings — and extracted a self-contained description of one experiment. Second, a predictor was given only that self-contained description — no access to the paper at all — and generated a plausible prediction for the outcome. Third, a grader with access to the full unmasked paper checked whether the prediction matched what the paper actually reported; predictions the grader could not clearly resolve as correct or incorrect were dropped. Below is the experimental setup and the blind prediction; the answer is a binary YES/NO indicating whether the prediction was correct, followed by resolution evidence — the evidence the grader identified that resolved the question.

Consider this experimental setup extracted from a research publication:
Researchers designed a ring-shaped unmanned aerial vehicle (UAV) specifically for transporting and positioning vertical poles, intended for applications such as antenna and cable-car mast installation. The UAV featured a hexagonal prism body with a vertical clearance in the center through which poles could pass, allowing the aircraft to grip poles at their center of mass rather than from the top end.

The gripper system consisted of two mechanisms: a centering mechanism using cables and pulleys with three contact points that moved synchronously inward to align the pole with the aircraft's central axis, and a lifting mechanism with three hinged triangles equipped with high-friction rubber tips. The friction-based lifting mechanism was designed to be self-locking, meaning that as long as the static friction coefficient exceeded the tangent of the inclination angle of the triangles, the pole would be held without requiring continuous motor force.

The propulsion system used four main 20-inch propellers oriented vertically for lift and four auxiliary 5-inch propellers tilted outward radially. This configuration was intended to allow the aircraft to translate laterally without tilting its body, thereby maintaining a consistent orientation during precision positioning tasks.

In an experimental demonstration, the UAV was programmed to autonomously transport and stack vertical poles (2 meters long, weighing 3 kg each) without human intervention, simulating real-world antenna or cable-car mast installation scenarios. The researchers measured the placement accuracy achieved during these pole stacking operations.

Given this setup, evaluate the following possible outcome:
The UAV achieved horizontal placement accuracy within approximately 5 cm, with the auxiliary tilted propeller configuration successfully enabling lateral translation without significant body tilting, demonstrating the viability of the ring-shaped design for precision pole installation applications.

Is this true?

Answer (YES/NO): YES